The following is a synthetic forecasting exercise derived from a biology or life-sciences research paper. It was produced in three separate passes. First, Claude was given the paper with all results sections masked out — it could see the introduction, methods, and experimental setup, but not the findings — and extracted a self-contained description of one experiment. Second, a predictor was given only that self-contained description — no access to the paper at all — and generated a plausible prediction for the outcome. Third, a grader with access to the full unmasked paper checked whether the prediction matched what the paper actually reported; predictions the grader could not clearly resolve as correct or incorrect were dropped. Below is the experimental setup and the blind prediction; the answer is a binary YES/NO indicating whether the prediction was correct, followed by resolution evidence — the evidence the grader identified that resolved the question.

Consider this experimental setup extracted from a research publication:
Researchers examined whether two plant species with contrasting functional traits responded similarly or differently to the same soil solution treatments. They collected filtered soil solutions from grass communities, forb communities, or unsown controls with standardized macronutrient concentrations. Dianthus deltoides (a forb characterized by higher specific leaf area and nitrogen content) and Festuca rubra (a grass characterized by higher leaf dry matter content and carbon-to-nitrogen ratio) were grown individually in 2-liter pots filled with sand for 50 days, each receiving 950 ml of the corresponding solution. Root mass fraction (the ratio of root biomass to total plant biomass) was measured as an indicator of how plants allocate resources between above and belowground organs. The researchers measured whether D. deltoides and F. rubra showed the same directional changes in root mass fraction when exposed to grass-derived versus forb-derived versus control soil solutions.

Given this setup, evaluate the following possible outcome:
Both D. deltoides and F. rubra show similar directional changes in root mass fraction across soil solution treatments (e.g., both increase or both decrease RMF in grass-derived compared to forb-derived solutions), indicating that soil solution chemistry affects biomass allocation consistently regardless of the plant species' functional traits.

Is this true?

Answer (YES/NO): NO